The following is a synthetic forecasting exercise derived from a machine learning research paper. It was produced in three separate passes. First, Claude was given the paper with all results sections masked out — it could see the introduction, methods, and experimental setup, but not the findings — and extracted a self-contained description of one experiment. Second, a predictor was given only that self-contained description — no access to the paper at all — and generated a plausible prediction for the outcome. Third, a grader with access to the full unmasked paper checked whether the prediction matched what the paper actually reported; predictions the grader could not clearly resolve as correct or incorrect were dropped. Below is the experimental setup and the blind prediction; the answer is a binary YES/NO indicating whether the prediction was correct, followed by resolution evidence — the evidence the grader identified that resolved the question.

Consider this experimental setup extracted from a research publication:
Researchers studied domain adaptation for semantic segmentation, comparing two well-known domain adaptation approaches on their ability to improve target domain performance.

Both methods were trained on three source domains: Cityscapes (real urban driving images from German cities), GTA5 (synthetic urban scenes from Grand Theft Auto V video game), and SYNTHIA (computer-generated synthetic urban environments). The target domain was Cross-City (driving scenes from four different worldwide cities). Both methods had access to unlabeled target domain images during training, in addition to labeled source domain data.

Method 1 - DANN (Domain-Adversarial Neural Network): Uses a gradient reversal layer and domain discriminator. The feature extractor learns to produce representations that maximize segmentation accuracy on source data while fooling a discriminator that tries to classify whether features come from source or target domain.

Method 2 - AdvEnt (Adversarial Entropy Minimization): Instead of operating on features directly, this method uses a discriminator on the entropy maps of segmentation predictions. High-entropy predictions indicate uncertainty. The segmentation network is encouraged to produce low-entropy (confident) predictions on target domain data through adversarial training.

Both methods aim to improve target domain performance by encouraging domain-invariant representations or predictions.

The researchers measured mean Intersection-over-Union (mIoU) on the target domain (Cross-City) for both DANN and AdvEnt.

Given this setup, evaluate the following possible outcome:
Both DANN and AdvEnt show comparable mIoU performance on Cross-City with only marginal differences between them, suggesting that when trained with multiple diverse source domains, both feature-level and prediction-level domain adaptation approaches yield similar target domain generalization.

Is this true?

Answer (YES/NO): YES